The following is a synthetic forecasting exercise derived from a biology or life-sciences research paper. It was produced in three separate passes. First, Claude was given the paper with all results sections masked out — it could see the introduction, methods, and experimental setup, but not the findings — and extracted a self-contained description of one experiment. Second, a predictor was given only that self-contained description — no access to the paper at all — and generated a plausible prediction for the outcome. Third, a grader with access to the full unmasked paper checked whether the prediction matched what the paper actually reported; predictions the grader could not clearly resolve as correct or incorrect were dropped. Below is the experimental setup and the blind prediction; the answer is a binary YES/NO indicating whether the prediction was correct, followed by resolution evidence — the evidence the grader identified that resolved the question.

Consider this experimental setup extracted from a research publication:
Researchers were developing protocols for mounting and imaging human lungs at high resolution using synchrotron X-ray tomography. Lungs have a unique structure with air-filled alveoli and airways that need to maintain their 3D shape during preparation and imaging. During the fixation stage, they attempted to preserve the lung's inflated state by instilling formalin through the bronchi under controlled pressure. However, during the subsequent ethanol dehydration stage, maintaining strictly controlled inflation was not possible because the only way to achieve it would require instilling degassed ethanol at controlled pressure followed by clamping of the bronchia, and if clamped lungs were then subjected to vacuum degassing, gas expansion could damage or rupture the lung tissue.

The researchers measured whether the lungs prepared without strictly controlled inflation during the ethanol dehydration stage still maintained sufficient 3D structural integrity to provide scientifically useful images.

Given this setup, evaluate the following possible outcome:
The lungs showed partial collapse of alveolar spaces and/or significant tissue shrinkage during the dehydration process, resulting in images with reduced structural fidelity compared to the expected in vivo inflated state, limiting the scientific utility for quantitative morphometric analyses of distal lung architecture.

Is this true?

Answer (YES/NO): NO